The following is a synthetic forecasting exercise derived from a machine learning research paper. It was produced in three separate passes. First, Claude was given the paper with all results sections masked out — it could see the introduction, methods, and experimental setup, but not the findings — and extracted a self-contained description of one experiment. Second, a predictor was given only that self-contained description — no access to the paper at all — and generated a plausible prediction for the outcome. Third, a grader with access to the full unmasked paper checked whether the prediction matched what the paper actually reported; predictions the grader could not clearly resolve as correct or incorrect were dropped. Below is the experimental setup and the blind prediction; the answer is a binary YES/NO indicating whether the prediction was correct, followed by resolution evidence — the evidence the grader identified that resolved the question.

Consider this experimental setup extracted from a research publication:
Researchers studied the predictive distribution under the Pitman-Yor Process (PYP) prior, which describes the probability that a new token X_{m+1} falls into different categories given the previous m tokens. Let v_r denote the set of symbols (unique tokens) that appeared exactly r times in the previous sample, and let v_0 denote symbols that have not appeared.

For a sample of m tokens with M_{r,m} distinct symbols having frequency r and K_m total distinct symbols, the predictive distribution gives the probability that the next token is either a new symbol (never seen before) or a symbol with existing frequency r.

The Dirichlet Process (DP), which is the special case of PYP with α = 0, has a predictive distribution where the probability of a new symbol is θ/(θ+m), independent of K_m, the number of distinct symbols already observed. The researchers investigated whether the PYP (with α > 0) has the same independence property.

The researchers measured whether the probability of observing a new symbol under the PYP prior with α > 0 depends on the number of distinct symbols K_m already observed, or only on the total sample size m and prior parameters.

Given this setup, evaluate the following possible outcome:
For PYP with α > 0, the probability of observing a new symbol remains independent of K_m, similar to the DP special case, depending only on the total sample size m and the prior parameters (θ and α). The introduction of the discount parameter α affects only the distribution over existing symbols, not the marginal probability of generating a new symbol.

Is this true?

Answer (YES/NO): NO